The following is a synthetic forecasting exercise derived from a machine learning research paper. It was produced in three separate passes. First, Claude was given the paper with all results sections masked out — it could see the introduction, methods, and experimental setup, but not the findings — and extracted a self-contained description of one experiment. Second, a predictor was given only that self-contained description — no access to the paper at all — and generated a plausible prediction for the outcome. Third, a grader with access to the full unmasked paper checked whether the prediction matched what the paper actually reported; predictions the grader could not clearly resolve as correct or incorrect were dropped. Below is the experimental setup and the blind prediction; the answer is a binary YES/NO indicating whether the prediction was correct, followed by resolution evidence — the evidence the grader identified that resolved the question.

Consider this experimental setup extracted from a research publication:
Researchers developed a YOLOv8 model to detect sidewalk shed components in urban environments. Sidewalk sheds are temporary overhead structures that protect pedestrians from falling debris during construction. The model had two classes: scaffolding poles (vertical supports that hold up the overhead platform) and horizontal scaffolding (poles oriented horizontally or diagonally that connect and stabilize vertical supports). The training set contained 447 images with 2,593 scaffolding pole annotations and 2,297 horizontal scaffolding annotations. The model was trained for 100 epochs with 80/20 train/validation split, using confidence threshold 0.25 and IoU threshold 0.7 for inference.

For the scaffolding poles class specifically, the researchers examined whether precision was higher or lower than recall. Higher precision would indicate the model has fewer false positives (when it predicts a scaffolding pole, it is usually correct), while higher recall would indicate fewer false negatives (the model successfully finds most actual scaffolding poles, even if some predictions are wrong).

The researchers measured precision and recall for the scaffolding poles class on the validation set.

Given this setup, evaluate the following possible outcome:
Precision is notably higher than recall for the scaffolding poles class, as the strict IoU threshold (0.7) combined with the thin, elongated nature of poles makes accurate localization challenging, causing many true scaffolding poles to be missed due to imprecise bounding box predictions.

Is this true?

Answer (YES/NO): YES